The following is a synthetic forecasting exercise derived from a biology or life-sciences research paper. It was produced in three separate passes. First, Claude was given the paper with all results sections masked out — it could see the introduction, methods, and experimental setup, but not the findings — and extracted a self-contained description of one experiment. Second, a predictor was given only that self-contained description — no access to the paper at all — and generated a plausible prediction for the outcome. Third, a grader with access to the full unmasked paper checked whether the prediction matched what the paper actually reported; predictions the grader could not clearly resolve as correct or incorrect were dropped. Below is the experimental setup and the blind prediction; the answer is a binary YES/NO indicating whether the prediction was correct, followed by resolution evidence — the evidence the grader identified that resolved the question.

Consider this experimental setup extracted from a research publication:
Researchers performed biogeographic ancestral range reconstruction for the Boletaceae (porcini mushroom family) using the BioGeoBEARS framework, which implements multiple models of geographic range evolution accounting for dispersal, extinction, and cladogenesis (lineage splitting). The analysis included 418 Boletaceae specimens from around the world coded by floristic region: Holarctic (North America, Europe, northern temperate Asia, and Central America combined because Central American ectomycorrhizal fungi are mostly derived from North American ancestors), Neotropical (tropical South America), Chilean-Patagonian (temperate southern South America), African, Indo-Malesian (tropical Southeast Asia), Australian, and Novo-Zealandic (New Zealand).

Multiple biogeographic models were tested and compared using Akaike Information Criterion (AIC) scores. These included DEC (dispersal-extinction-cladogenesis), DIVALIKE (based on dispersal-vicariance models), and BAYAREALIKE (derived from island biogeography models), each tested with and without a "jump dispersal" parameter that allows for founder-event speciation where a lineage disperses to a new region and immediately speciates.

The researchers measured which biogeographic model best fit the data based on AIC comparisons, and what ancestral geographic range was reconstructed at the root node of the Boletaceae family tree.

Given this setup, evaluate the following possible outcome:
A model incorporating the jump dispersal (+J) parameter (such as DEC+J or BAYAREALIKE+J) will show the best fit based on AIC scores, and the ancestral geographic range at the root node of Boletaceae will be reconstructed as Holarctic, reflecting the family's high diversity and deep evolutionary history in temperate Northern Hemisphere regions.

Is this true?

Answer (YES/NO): NO